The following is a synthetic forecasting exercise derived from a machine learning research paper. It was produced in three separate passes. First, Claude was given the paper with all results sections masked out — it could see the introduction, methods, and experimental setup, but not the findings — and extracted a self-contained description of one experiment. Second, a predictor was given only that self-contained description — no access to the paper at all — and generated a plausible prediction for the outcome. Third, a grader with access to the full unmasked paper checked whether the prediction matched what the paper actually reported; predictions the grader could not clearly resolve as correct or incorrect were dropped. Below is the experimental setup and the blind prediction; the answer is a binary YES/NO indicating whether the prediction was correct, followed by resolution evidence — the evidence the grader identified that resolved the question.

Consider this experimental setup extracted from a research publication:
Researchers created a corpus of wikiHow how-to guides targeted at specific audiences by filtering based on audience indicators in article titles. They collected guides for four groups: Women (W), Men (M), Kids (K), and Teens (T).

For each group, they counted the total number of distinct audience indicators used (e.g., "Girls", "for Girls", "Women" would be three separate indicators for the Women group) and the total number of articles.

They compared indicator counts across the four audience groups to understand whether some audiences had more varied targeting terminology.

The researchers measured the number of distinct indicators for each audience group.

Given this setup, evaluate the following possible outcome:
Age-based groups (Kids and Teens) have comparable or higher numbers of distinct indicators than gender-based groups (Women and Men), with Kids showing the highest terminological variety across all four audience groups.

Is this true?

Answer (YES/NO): NO